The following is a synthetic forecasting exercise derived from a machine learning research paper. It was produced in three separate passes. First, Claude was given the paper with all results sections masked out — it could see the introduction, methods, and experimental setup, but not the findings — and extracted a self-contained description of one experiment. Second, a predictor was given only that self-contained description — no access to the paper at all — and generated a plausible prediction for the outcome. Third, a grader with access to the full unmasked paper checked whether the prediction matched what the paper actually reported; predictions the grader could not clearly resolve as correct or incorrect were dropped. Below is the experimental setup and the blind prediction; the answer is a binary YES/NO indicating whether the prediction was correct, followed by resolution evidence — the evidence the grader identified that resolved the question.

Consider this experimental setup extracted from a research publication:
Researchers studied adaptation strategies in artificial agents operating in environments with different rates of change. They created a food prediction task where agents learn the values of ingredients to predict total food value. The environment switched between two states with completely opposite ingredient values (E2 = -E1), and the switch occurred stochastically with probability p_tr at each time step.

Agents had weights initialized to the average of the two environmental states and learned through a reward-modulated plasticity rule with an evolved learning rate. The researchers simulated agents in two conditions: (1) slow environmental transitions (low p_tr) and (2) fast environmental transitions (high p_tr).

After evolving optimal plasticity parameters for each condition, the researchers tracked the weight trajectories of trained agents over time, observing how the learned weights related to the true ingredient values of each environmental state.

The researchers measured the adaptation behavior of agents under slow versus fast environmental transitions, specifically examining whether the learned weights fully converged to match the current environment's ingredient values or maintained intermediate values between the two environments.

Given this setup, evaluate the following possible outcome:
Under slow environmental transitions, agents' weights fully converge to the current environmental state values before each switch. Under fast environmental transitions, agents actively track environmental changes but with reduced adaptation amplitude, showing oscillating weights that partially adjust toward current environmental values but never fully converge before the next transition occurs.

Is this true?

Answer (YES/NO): NO